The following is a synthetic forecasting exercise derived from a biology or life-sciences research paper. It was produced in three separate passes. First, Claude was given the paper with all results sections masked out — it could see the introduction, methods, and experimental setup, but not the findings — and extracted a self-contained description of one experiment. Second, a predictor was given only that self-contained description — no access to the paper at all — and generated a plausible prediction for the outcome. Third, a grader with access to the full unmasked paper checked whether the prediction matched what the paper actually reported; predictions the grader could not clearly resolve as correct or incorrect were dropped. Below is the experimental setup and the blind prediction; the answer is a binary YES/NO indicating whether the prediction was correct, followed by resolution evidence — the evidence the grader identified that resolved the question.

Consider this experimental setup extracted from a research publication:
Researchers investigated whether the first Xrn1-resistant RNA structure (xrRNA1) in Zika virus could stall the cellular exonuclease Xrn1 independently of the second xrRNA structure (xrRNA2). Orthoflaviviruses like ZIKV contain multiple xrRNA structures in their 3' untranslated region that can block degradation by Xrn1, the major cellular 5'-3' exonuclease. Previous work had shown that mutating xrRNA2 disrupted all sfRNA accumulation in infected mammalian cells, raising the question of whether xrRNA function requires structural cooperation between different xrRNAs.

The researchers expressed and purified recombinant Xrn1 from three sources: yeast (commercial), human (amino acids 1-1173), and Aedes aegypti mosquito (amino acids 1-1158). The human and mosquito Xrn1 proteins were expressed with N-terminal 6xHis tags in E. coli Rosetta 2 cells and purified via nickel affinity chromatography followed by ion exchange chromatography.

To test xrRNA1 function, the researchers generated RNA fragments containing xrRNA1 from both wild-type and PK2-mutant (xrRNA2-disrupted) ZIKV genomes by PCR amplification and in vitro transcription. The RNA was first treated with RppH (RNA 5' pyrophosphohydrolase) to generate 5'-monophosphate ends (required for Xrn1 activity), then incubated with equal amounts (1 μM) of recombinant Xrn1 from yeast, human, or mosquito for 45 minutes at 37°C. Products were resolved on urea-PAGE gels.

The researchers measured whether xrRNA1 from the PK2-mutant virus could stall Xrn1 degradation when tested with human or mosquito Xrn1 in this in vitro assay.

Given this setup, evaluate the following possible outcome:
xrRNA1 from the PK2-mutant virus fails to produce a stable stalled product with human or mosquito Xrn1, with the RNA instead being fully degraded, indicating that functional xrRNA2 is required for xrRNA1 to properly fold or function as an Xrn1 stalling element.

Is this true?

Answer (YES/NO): NO